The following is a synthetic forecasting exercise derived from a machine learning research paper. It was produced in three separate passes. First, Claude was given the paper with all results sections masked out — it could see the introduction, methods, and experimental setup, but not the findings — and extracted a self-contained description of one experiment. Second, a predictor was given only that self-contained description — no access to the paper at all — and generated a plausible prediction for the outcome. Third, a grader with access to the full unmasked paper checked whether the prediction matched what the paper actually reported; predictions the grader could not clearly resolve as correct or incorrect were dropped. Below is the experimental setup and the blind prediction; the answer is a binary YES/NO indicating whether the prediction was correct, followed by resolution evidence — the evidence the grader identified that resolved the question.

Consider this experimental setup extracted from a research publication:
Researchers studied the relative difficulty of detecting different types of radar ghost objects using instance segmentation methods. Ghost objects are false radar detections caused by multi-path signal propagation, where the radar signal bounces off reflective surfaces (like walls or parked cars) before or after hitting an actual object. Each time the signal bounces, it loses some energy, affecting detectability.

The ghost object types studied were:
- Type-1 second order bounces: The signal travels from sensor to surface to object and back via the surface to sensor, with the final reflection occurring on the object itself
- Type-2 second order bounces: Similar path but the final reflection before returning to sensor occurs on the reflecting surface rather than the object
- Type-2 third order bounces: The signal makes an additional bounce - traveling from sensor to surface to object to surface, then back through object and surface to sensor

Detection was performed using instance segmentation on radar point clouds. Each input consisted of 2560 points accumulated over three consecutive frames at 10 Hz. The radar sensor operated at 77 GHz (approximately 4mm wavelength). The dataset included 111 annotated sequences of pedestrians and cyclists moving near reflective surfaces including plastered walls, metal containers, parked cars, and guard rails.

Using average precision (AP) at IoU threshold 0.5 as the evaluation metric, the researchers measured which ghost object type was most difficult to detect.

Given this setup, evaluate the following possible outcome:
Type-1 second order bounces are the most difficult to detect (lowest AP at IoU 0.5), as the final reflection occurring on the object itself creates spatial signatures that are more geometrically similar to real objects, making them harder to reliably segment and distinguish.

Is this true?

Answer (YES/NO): NO